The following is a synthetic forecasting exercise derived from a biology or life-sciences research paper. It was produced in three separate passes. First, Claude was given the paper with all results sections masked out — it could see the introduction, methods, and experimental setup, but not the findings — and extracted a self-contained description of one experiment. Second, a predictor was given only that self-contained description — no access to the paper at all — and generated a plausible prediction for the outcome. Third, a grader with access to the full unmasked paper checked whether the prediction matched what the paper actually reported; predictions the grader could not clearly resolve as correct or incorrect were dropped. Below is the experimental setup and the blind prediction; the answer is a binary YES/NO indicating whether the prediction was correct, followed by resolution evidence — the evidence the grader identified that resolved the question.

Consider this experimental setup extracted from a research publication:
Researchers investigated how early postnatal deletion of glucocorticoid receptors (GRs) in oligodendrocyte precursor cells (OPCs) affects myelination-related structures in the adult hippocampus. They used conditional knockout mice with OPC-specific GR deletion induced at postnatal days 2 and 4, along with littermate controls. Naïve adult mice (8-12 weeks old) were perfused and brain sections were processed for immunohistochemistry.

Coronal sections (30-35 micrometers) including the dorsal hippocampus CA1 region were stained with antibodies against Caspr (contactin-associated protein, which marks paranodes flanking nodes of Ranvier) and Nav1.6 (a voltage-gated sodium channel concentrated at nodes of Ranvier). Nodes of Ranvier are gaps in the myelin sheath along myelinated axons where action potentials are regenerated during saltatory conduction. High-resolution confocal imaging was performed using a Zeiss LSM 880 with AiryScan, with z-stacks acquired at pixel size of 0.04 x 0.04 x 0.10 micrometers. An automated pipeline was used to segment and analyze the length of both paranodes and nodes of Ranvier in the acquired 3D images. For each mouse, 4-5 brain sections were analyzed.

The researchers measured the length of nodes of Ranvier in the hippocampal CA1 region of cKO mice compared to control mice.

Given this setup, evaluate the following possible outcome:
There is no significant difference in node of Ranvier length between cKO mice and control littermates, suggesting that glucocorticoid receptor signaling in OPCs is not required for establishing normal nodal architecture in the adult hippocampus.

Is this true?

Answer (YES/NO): YES